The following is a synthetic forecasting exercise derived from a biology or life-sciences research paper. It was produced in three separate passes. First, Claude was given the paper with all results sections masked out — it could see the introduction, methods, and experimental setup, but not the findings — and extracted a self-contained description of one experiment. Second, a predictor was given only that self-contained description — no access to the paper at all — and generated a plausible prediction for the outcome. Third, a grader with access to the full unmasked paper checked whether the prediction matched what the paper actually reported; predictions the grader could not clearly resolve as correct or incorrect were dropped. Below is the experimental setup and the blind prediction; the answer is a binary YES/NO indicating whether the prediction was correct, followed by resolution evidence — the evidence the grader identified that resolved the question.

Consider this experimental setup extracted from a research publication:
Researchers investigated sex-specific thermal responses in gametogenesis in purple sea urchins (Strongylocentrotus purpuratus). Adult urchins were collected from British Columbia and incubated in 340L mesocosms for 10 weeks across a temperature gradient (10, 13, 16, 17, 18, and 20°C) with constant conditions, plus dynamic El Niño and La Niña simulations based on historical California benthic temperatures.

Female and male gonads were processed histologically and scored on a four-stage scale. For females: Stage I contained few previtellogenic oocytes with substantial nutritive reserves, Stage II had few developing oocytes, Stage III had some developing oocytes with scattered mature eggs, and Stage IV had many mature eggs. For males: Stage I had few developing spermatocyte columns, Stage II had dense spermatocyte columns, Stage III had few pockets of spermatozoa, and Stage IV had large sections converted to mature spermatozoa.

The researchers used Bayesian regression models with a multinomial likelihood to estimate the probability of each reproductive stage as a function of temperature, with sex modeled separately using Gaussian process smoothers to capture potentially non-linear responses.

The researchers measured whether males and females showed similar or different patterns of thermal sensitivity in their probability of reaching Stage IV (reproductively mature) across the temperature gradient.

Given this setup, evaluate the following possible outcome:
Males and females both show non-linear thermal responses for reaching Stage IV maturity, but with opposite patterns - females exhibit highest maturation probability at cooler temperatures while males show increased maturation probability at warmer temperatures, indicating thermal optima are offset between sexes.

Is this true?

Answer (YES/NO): NO